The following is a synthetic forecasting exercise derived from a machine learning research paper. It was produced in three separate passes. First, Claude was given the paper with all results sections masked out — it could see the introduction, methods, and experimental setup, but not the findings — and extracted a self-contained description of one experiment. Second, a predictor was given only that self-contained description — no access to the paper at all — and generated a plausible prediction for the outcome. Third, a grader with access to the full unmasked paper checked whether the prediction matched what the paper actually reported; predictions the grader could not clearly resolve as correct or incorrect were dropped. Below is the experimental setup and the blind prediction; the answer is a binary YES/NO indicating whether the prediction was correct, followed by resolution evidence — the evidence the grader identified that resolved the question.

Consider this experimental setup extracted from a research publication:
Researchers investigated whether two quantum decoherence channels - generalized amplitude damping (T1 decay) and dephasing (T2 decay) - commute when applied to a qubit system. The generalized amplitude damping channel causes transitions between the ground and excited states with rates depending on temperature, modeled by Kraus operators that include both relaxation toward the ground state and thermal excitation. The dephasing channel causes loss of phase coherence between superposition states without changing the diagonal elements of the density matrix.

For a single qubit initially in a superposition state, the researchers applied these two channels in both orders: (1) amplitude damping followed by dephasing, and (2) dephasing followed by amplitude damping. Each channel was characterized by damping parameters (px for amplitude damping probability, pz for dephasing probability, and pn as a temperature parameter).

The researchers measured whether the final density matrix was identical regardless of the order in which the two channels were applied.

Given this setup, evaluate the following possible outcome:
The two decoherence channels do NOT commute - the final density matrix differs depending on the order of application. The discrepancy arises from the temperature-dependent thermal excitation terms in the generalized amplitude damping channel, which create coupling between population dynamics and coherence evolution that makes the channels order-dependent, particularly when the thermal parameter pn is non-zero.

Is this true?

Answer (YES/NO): NO